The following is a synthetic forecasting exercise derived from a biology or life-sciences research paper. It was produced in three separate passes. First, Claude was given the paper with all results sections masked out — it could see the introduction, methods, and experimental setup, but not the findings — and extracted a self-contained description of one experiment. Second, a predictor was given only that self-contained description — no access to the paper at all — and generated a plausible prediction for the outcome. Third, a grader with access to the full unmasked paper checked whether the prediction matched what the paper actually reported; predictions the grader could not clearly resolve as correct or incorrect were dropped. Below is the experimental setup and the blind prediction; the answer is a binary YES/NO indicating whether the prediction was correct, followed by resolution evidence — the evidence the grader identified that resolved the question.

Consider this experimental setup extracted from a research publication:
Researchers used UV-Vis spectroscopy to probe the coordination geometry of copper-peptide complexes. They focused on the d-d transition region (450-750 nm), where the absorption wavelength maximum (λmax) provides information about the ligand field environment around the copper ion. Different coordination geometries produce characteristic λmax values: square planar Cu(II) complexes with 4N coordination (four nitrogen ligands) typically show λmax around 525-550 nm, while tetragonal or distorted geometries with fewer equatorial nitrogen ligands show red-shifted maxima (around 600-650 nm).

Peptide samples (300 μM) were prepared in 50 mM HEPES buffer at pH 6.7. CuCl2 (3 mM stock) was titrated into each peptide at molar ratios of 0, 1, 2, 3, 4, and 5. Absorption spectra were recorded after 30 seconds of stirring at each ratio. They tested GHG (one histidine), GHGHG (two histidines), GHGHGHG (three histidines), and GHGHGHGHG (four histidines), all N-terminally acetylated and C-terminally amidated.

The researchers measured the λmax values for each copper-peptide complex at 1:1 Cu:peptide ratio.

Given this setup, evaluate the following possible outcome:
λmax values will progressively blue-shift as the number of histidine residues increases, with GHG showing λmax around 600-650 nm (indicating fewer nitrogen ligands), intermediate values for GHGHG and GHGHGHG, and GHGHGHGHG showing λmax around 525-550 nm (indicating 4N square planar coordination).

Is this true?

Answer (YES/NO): NO